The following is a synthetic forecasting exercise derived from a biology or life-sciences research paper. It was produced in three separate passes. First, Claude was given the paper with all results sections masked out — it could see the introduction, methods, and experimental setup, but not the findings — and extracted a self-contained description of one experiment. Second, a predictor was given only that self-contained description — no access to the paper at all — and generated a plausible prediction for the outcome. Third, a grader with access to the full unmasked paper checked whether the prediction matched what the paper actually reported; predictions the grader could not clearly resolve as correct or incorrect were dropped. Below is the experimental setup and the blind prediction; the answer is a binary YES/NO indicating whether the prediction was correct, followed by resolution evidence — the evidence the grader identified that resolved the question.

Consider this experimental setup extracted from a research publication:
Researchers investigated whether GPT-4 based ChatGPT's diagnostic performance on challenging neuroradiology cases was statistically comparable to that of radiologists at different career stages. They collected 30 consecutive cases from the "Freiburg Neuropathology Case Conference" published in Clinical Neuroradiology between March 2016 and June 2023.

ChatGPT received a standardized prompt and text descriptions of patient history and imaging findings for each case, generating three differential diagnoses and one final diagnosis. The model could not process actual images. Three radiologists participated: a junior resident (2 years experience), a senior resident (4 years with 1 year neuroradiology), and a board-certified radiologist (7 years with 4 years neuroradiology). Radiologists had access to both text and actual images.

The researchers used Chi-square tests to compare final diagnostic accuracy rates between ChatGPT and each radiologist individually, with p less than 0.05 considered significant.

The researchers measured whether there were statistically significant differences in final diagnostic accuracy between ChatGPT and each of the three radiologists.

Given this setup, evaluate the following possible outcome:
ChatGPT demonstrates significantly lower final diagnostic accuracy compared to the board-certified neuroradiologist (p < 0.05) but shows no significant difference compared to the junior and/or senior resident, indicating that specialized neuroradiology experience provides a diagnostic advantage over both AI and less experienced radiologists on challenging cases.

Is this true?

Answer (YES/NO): NO